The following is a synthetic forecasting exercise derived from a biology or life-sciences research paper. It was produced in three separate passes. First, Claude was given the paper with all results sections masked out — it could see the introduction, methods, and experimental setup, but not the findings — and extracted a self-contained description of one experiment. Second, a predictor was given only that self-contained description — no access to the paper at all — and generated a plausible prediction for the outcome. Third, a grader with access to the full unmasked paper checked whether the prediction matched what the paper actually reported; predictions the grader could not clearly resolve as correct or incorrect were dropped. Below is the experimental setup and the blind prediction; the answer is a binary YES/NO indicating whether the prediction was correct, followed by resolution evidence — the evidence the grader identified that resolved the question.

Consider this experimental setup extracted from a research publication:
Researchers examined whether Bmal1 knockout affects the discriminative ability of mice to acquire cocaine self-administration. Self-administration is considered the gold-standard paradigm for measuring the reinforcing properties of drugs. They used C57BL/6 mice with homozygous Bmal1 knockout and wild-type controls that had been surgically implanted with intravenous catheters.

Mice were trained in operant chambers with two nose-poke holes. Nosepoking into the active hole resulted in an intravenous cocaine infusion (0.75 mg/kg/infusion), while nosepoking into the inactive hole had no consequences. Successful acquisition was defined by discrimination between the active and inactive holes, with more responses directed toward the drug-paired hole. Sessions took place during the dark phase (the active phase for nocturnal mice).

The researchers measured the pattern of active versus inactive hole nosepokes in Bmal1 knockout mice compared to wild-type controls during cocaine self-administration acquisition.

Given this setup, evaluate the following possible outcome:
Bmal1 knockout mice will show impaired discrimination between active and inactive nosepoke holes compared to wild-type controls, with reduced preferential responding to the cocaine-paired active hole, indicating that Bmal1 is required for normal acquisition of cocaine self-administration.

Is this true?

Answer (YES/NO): NO